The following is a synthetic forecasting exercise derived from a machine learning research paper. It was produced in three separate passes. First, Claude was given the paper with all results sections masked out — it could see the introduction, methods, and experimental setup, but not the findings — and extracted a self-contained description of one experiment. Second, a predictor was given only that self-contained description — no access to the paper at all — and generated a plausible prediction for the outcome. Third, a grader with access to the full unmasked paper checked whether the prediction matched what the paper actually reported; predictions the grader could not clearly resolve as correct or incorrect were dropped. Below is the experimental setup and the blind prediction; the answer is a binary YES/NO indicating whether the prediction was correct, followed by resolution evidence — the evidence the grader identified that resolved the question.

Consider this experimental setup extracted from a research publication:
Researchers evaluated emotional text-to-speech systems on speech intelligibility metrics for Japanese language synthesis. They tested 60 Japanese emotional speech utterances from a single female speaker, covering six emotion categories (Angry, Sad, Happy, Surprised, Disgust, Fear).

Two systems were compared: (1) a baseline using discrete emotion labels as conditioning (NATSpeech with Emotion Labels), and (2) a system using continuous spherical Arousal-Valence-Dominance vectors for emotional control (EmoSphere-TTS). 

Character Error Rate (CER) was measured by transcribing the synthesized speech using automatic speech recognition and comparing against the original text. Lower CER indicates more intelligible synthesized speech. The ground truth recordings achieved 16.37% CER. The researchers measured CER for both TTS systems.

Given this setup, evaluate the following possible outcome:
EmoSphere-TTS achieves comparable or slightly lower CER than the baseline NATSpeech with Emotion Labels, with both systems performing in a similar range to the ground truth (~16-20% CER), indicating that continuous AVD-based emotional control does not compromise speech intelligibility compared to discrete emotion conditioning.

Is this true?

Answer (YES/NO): YES